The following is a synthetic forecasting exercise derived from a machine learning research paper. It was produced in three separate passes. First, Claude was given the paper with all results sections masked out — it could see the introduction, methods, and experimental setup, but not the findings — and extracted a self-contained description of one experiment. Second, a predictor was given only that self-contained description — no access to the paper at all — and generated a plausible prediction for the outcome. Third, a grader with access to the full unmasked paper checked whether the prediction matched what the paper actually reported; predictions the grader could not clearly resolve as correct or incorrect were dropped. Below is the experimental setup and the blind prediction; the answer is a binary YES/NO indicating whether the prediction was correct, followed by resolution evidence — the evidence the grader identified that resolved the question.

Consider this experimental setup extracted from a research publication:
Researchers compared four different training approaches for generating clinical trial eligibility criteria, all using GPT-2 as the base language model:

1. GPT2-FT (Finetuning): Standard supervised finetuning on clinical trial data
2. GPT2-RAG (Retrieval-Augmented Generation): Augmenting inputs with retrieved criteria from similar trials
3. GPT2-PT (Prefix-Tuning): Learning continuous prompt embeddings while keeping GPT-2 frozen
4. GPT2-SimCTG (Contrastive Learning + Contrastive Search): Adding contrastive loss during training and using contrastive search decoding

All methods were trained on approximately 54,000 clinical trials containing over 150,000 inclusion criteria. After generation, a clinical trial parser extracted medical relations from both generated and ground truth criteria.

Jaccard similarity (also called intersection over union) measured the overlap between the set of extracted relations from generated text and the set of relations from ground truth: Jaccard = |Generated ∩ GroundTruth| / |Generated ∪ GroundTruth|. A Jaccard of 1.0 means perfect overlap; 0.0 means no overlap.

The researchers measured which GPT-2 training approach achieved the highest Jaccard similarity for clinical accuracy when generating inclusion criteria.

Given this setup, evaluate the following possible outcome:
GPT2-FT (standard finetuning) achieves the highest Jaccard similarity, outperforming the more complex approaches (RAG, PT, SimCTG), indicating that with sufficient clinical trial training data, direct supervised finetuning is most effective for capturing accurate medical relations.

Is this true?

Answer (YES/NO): NO